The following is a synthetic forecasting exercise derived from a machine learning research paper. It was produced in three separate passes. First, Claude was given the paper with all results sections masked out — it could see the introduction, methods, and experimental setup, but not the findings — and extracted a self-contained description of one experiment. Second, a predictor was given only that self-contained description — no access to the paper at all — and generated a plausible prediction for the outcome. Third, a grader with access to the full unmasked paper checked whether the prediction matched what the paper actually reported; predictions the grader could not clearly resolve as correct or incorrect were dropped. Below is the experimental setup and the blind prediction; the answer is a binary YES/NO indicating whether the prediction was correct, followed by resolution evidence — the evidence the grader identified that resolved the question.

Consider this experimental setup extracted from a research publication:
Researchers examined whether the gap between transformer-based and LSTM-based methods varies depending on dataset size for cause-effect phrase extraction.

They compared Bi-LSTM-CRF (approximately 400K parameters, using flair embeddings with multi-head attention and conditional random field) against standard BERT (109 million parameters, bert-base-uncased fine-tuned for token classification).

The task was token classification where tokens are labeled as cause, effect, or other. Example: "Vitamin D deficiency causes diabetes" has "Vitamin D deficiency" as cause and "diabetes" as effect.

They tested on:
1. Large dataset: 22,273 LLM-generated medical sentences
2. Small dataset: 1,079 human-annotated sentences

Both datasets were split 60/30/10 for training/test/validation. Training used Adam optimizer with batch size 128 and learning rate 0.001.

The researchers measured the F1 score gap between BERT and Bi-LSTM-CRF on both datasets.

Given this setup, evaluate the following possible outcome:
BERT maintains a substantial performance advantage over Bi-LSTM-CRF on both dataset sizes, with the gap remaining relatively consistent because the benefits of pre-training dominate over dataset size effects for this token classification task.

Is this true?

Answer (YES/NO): NO